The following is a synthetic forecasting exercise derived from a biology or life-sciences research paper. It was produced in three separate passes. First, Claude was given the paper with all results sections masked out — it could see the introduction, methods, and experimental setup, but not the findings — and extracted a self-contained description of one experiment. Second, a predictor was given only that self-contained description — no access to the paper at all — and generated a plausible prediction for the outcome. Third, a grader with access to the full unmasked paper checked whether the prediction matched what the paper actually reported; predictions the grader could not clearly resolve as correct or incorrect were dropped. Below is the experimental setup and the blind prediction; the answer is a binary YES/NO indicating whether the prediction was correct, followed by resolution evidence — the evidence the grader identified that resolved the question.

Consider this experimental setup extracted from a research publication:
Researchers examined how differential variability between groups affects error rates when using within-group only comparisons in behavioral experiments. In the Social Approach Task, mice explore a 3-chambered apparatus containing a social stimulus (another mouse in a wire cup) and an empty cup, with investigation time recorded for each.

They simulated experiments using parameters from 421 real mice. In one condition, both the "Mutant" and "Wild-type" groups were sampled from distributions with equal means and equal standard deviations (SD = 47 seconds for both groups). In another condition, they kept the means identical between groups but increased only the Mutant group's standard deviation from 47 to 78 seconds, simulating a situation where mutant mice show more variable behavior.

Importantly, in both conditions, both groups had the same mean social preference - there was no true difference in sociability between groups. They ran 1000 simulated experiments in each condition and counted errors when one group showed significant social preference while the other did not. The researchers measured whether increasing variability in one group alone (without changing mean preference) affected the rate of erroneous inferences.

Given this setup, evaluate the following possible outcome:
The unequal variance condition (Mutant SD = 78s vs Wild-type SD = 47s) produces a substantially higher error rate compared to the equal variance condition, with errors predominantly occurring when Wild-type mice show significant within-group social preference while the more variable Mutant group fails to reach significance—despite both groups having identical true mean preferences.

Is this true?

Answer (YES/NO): YES